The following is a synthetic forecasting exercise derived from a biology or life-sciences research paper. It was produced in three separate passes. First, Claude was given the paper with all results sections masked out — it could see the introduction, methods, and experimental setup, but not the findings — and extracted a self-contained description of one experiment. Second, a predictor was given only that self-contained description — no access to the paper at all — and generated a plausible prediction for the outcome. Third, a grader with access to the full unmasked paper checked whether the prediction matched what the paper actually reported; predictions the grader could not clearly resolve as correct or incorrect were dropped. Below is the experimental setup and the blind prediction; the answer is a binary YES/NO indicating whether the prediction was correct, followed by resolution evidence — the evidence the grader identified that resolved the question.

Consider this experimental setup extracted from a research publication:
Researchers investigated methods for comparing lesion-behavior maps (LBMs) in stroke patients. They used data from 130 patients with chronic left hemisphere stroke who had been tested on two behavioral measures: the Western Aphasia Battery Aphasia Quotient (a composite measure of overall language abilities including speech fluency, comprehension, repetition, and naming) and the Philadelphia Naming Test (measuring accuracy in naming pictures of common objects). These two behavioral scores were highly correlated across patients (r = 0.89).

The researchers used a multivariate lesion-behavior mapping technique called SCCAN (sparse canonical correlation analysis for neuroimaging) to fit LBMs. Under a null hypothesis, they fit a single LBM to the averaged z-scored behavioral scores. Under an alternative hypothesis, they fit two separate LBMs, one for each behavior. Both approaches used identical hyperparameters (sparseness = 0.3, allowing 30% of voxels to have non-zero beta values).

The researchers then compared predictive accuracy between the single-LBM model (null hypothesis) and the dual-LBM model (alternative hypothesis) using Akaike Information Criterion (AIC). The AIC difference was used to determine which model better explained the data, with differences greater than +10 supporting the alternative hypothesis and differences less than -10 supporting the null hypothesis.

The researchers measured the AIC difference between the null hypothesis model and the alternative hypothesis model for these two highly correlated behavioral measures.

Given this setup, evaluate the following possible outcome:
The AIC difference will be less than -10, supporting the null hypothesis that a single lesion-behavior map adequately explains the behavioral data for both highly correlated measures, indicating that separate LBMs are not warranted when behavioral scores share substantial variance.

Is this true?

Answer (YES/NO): YES